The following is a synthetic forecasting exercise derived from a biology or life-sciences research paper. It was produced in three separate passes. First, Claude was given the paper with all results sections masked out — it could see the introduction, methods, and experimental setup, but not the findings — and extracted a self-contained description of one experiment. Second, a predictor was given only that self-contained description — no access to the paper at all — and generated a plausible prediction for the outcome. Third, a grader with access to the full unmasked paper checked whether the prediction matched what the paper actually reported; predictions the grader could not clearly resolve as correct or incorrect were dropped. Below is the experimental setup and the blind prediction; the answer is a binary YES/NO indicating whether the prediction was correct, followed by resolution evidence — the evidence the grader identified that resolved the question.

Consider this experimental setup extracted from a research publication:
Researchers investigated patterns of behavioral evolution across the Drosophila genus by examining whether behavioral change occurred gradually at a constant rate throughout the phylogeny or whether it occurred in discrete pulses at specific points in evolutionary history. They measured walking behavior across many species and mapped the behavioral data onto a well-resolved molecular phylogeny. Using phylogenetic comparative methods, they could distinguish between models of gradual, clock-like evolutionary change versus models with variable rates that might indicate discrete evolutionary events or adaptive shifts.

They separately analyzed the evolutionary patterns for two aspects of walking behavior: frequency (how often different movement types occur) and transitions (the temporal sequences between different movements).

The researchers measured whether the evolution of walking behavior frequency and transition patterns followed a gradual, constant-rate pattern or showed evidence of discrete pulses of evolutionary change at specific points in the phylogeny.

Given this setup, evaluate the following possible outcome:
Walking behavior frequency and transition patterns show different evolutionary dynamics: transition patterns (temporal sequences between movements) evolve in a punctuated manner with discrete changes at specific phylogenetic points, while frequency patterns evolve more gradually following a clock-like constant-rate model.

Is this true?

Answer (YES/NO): NO